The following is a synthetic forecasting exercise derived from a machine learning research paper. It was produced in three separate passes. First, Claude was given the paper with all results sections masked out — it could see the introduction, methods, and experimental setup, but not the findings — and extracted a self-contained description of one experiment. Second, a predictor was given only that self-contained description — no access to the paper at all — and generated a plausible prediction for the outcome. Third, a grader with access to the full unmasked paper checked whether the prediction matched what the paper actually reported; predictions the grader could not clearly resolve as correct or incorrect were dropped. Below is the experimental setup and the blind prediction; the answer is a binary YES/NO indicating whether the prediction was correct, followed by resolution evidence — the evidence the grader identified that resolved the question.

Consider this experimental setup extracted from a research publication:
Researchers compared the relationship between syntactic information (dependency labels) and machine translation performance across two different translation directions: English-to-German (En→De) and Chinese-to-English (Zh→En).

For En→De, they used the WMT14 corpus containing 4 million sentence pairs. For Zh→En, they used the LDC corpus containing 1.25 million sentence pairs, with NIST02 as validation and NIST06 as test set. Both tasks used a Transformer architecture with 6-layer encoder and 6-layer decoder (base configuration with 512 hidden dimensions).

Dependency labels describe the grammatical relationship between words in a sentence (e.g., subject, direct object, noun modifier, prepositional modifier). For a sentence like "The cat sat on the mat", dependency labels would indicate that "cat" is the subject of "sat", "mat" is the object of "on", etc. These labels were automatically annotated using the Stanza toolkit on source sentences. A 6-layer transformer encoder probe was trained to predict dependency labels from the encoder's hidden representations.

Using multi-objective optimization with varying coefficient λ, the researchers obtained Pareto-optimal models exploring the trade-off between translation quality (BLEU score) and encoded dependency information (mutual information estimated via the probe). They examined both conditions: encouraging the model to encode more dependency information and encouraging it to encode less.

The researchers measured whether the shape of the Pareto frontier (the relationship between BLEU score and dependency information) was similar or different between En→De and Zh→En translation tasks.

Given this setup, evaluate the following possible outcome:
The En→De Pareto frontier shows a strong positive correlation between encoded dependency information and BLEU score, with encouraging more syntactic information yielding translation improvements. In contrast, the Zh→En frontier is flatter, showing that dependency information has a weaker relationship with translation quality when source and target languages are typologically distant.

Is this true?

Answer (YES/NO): NO